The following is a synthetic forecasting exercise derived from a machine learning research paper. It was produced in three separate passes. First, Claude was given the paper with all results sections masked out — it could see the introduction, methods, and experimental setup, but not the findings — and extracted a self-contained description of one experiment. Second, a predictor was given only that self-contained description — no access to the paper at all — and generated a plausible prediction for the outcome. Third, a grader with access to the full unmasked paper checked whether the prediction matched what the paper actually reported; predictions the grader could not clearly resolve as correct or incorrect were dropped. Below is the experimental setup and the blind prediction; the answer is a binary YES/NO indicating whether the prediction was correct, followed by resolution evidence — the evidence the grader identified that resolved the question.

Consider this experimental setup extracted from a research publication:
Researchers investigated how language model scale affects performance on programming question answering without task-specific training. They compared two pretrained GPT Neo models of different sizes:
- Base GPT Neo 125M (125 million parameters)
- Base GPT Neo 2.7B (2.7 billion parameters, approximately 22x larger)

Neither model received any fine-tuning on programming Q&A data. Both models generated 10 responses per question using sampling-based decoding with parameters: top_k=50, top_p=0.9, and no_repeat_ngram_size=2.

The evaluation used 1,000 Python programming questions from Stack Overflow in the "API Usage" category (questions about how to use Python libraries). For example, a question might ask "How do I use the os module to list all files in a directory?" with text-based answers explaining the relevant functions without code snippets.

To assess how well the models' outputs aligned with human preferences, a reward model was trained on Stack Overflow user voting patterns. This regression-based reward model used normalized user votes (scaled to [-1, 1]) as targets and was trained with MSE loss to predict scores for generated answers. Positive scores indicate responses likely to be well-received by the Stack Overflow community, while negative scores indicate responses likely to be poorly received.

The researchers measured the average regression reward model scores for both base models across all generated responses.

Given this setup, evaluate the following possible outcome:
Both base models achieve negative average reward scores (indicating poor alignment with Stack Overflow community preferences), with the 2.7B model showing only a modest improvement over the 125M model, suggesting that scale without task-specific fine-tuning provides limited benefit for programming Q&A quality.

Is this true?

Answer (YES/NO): YES